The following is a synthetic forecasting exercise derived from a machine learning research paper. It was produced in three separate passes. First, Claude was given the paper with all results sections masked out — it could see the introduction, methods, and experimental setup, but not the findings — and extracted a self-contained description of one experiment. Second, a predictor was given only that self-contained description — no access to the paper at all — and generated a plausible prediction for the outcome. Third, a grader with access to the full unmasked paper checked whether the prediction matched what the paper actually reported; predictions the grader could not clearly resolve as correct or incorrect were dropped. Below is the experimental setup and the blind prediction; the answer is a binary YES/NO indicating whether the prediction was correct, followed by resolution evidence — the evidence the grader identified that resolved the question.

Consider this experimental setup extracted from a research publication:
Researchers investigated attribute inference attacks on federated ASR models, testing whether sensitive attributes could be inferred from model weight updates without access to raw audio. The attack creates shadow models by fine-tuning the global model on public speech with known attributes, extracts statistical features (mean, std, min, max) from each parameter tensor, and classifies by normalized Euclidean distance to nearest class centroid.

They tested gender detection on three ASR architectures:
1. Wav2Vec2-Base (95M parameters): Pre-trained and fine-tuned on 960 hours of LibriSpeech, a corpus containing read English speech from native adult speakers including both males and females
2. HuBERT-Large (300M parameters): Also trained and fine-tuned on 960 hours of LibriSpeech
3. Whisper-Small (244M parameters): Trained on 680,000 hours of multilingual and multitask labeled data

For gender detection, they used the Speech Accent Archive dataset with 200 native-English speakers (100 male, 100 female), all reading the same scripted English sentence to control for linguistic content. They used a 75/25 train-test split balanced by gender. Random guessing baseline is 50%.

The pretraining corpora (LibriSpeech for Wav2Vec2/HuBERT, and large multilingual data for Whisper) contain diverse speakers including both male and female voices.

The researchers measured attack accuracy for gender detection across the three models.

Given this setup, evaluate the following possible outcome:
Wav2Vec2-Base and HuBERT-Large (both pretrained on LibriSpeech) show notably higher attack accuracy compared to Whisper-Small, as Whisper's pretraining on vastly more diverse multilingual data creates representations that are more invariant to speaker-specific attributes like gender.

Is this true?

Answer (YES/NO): YES